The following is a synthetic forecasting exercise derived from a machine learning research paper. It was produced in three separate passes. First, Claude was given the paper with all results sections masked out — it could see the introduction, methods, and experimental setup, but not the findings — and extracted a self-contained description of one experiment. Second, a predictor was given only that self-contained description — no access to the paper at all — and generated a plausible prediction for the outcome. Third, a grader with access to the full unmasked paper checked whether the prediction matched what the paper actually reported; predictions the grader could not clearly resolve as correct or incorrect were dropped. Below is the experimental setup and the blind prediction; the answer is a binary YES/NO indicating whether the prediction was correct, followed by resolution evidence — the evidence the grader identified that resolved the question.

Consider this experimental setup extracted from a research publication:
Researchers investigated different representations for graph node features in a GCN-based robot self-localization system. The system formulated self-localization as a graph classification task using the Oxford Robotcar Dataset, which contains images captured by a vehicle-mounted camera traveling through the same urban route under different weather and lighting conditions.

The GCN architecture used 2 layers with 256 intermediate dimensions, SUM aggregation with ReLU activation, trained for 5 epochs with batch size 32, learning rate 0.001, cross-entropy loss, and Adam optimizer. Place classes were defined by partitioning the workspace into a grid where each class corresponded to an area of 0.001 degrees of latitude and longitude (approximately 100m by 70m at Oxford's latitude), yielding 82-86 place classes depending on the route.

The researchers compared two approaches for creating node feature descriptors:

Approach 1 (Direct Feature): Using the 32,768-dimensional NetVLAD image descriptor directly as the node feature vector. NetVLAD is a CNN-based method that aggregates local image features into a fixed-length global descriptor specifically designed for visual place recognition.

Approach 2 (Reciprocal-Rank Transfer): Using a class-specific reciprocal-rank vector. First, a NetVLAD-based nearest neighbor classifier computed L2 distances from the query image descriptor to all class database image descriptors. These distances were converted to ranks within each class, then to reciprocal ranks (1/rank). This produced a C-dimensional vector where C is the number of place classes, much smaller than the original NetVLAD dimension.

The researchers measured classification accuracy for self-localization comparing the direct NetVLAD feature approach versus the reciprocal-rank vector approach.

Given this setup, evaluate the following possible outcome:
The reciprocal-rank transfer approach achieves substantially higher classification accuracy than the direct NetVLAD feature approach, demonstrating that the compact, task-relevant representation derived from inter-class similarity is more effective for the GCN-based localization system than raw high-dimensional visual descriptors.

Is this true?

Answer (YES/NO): YES